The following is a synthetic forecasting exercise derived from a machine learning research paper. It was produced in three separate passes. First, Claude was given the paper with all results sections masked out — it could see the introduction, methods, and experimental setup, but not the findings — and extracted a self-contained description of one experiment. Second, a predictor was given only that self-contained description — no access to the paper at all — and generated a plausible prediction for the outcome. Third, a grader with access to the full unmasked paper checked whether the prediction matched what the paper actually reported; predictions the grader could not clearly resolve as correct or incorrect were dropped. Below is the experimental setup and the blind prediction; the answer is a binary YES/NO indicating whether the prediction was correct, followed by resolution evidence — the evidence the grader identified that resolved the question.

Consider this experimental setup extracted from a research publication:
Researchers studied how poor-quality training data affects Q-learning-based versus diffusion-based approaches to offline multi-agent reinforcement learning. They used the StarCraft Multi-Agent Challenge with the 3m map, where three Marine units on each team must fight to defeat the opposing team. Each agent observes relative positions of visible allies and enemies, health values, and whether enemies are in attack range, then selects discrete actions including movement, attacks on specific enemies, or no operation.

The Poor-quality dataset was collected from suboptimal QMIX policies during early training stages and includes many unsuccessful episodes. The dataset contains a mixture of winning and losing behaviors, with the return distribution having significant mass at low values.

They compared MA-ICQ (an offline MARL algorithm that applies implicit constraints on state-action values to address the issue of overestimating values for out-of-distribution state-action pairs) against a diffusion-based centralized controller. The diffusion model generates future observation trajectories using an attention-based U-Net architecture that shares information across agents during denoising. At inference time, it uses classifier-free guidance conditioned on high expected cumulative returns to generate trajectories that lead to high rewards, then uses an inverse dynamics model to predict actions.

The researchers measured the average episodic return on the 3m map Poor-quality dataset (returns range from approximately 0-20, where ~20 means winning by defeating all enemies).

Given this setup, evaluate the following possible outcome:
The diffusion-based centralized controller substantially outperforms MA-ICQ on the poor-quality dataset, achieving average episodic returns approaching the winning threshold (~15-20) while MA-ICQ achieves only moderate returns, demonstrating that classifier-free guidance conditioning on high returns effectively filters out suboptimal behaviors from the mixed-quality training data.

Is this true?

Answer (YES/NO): NO